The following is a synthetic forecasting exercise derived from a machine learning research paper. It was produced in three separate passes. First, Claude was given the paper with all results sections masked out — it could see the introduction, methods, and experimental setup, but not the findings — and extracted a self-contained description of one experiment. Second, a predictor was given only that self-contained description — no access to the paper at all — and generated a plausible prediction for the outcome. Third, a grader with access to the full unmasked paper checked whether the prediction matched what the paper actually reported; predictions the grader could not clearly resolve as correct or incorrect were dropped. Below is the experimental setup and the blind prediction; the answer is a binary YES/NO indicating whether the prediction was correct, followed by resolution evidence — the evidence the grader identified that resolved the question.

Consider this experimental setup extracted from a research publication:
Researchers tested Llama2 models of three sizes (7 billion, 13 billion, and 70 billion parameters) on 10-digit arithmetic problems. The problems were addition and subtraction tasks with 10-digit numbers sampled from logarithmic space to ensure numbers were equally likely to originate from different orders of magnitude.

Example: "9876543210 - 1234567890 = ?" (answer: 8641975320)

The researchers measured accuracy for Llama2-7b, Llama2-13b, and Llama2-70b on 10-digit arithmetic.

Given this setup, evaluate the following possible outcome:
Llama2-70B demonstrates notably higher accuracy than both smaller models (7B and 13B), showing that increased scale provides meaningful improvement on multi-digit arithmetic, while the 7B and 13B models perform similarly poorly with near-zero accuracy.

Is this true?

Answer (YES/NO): YES